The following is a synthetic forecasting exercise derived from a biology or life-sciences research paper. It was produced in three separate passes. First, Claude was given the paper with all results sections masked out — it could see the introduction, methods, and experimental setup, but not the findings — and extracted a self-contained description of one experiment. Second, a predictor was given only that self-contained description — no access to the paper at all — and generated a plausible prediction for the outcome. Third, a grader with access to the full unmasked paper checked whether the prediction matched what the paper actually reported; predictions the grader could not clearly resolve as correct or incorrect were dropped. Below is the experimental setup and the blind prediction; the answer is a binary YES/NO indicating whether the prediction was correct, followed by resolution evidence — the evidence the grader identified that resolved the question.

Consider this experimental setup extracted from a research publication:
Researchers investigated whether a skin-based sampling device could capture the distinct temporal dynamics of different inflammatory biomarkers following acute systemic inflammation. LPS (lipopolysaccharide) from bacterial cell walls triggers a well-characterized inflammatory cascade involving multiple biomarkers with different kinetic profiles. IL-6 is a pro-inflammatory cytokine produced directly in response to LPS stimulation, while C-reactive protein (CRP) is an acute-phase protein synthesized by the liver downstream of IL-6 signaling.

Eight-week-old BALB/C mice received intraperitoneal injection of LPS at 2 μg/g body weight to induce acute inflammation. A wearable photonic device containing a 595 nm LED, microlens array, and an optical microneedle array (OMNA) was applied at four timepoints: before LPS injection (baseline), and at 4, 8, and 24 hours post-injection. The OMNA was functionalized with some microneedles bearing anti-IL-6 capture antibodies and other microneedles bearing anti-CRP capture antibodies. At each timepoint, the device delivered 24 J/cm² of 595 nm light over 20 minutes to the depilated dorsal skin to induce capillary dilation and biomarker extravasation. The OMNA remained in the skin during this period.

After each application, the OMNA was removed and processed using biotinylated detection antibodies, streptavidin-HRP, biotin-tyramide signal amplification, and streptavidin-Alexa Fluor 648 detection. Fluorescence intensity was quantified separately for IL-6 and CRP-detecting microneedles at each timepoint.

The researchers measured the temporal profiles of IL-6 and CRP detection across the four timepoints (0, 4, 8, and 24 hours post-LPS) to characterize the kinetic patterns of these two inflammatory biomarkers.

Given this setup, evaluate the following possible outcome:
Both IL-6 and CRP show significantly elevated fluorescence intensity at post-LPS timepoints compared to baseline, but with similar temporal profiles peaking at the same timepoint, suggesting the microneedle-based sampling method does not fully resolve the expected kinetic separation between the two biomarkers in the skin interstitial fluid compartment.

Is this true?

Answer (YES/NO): NO